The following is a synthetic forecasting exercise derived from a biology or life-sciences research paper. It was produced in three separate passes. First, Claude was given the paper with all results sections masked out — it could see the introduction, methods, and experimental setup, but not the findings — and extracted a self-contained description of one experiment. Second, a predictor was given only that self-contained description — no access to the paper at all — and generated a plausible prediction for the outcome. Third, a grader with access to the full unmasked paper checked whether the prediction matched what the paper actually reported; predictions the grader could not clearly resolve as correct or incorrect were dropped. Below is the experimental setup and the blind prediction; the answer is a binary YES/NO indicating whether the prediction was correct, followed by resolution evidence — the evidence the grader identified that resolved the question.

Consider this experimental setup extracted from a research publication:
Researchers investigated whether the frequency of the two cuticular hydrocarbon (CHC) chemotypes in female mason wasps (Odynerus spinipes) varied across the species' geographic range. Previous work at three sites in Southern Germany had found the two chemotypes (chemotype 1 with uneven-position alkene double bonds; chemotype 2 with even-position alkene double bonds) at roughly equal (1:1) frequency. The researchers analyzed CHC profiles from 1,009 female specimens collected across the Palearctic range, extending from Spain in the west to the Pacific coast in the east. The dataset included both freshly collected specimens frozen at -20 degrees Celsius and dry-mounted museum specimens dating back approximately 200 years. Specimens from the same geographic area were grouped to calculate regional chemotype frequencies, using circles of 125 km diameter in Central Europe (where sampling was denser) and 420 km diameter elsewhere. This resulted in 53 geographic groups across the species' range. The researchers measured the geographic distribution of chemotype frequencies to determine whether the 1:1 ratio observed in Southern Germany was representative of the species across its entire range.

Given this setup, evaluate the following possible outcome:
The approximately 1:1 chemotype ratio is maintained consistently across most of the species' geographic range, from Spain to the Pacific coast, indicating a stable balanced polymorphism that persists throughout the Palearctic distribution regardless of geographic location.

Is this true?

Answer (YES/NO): NO